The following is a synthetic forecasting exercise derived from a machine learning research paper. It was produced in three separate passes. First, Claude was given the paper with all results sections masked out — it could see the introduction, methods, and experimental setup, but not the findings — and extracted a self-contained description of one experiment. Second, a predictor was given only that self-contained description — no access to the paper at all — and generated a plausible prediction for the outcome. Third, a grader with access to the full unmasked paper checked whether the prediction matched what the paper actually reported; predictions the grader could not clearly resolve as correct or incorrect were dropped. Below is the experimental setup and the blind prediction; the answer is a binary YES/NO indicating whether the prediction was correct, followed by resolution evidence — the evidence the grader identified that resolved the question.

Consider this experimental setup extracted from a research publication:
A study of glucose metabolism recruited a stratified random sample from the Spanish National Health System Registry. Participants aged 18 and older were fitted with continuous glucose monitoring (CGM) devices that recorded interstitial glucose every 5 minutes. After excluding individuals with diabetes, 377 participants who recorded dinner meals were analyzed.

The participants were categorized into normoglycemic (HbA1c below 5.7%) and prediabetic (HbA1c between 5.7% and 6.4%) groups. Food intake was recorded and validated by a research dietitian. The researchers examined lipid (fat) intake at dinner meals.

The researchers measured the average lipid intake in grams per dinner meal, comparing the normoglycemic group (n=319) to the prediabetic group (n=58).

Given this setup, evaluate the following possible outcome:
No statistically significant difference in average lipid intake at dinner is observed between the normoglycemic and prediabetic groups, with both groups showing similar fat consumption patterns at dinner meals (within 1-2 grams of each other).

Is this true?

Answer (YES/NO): NO